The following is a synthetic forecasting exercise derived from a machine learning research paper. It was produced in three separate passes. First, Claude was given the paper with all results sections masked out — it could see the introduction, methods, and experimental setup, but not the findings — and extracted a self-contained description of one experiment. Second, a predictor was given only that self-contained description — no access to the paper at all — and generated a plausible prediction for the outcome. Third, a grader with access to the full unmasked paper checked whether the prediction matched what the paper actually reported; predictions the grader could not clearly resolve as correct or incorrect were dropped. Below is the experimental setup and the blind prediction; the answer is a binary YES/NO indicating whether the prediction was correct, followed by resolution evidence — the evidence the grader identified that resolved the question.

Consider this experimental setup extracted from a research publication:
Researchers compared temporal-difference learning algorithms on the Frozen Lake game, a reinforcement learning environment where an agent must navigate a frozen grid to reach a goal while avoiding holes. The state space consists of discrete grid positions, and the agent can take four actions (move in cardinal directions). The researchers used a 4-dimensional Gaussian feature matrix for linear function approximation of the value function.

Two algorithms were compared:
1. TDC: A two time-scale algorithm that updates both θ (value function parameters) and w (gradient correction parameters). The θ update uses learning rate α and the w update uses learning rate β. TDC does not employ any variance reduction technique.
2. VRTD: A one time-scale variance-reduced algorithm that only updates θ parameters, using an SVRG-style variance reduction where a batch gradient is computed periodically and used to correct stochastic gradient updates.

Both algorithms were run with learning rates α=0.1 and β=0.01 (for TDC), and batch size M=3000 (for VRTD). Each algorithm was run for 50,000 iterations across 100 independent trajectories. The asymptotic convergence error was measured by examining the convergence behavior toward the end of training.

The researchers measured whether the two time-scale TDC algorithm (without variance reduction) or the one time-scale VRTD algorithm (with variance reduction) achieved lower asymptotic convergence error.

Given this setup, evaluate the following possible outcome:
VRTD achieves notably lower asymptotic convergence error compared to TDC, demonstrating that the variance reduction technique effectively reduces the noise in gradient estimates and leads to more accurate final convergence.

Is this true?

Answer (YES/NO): NO